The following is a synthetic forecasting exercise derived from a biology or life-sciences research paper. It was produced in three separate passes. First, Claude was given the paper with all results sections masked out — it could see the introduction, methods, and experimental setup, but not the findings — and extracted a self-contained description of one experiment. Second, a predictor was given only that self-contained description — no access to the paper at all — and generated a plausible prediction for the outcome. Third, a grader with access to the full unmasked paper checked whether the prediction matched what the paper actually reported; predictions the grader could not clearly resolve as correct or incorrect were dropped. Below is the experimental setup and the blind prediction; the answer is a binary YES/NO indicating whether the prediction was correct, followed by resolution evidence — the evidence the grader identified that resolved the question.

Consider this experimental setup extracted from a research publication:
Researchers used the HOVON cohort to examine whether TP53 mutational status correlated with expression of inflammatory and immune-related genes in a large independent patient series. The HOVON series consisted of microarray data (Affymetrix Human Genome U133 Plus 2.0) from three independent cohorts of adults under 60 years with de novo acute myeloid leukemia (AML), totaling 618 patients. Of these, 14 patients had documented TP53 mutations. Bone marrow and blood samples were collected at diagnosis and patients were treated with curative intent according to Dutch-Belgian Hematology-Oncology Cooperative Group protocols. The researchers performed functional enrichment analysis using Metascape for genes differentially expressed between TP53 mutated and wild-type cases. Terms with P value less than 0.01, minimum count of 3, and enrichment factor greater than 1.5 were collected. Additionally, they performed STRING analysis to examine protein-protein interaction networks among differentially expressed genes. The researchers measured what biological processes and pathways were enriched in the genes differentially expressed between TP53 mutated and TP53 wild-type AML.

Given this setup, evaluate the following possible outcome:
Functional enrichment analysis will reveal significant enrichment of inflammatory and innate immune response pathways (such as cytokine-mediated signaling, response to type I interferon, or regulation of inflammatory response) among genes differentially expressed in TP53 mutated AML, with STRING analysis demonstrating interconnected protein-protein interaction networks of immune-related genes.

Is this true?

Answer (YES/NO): YES